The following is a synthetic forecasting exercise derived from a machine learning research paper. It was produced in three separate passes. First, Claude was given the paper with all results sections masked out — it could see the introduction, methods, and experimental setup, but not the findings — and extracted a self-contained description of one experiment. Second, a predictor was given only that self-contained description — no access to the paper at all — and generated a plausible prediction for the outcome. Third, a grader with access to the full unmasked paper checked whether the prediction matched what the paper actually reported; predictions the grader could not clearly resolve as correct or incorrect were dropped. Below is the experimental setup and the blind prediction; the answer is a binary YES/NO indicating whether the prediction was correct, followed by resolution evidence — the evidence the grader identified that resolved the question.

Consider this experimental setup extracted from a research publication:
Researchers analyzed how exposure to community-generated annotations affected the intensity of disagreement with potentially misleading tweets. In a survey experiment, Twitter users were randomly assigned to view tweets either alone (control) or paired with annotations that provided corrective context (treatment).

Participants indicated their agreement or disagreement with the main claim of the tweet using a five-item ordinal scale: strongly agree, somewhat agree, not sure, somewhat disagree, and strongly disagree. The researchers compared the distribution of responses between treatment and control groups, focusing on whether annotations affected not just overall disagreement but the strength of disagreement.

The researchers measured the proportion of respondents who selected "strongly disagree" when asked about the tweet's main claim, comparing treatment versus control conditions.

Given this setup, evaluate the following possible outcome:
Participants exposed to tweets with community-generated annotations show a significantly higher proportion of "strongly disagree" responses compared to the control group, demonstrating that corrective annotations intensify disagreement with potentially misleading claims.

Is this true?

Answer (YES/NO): YES